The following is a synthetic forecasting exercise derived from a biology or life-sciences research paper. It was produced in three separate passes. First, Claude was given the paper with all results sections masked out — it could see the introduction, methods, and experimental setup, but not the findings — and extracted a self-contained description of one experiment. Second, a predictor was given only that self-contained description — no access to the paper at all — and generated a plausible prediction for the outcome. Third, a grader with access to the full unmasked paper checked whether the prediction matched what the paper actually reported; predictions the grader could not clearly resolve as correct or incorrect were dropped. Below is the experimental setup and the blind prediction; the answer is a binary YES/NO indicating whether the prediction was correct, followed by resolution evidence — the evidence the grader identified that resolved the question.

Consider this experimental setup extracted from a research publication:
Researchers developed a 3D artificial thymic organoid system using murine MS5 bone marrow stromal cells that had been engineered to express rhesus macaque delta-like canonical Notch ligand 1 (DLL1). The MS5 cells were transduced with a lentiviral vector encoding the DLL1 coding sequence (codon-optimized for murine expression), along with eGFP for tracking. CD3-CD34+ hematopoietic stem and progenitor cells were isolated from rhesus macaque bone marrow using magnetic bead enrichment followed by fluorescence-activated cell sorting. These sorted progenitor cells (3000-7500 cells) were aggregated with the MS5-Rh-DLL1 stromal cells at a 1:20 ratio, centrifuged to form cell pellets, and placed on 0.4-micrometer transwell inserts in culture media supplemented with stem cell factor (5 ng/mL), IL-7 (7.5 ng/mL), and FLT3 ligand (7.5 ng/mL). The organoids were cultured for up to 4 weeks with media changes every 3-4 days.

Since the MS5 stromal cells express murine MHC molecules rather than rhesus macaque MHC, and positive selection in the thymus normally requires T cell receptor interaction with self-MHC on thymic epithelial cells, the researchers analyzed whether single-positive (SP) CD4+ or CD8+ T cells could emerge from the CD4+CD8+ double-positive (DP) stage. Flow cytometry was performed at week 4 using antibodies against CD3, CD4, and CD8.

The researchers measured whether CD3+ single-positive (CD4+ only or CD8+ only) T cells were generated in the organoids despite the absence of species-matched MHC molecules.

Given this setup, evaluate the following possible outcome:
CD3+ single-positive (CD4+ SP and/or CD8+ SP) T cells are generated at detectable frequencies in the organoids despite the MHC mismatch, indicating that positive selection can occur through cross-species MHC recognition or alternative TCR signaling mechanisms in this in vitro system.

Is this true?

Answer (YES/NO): YES